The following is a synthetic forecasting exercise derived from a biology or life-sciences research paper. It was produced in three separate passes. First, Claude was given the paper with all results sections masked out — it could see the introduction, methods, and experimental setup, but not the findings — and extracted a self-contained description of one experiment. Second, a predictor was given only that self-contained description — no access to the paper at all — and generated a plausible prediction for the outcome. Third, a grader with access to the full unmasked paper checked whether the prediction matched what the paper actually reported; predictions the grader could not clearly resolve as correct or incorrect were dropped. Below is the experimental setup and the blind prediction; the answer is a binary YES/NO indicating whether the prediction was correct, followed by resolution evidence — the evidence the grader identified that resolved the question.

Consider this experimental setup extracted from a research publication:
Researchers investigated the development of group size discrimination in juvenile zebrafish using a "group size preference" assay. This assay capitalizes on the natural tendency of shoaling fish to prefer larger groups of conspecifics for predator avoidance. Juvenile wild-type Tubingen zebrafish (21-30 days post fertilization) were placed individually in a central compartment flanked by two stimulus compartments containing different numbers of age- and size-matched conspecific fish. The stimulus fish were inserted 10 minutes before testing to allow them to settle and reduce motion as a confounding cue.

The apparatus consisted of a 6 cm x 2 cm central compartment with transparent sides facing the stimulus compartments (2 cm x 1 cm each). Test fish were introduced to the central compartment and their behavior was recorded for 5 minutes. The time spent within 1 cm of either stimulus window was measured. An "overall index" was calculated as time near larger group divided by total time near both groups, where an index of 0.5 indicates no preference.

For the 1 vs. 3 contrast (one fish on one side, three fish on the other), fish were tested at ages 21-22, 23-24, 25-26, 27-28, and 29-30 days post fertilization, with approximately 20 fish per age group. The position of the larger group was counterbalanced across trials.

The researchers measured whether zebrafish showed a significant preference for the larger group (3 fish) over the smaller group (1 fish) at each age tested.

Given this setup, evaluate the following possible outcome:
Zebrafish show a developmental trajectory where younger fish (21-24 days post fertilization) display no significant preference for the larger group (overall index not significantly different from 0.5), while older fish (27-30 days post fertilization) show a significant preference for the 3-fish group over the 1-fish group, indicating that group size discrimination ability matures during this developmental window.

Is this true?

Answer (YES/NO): YES